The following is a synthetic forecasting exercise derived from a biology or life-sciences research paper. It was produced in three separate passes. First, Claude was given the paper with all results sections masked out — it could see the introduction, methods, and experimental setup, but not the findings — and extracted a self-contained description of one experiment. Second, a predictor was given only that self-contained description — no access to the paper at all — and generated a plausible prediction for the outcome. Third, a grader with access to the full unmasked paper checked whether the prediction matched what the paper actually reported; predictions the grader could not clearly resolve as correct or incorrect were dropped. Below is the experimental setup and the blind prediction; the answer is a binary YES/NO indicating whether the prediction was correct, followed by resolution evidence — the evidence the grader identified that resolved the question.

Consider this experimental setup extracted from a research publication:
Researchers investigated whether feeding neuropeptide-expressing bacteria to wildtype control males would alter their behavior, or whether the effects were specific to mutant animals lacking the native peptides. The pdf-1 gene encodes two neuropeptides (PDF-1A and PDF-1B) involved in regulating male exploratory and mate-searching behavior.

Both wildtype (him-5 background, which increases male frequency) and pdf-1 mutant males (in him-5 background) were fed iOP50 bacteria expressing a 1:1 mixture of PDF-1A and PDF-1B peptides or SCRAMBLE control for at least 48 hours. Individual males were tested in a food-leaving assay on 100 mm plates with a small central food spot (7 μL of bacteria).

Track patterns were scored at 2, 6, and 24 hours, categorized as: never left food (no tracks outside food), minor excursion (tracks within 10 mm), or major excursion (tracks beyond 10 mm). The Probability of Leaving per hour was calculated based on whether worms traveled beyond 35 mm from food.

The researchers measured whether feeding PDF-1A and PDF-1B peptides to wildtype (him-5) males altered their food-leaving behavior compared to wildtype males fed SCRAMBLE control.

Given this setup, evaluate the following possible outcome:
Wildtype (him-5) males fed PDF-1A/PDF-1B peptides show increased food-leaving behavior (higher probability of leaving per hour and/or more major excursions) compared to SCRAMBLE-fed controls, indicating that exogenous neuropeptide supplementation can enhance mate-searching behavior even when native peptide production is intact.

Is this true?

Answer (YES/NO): NO